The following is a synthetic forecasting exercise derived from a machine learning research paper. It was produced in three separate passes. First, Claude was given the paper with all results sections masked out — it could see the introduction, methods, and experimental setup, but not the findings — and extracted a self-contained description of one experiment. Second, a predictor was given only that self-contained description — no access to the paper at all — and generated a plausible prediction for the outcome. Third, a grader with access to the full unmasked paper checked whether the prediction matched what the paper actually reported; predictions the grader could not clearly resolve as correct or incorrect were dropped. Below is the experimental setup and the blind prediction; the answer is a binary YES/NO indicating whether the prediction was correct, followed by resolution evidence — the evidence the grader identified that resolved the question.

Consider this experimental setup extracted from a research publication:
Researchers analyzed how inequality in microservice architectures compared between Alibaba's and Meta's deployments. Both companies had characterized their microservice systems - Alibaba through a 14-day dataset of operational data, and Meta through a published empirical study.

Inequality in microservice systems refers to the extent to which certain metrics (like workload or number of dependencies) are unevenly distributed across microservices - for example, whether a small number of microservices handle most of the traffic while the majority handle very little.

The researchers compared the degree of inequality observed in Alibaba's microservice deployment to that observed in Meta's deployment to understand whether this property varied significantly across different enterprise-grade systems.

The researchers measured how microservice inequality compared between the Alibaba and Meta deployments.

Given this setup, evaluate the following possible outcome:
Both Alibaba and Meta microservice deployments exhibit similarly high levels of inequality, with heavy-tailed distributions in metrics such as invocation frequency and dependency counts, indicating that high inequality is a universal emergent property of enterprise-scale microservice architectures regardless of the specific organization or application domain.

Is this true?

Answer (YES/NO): YES